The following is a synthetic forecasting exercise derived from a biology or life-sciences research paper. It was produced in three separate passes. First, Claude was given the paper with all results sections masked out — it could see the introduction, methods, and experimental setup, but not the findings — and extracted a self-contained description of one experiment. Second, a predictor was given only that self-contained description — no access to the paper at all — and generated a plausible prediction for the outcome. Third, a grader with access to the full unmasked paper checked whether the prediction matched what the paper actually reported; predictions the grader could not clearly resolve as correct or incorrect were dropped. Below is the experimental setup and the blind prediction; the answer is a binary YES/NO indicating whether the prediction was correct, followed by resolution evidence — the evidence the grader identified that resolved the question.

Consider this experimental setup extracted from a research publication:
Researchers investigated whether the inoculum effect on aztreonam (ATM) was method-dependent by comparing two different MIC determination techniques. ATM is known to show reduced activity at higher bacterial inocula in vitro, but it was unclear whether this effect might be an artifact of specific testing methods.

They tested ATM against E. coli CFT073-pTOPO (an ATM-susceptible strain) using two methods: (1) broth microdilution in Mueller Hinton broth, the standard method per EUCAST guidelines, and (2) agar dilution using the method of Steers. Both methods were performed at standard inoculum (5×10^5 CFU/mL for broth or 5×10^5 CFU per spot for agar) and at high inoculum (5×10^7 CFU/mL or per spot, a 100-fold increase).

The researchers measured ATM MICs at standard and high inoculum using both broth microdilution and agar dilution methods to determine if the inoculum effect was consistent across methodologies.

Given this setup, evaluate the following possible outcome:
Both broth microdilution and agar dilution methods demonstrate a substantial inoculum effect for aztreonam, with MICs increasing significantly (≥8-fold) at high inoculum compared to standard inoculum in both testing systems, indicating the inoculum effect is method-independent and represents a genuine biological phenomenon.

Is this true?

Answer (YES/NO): YES